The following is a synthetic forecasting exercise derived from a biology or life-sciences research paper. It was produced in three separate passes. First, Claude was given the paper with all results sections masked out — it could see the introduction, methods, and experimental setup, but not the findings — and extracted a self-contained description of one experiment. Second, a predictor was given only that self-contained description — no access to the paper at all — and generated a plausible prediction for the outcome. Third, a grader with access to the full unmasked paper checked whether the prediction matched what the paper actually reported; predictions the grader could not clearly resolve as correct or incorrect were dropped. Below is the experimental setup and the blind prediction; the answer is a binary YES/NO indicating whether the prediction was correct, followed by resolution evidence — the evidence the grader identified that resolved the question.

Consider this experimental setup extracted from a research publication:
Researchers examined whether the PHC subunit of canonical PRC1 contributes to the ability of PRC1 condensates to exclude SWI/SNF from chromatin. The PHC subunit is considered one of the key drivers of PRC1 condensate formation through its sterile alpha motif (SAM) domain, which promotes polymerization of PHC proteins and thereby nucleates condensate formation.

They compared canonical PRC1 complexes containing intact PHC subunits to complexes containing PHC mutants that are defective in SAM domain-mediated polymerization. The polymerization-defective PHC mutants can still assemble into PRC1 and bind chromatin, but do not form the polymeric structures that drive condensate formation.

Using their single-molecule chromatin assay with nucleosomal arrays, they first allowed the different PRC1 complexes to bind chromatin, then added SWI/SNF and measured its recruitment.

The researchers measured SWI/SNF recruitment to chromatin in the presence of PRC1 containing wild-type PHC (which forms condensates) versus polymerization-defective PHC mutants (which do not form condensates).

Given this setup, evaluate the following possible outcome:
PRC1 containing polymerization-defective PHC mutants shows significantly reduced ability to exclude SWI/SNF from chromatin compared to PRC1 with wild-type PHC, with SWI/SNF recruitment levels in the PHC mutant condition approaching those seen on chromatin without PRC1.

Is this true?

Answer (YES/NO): YES